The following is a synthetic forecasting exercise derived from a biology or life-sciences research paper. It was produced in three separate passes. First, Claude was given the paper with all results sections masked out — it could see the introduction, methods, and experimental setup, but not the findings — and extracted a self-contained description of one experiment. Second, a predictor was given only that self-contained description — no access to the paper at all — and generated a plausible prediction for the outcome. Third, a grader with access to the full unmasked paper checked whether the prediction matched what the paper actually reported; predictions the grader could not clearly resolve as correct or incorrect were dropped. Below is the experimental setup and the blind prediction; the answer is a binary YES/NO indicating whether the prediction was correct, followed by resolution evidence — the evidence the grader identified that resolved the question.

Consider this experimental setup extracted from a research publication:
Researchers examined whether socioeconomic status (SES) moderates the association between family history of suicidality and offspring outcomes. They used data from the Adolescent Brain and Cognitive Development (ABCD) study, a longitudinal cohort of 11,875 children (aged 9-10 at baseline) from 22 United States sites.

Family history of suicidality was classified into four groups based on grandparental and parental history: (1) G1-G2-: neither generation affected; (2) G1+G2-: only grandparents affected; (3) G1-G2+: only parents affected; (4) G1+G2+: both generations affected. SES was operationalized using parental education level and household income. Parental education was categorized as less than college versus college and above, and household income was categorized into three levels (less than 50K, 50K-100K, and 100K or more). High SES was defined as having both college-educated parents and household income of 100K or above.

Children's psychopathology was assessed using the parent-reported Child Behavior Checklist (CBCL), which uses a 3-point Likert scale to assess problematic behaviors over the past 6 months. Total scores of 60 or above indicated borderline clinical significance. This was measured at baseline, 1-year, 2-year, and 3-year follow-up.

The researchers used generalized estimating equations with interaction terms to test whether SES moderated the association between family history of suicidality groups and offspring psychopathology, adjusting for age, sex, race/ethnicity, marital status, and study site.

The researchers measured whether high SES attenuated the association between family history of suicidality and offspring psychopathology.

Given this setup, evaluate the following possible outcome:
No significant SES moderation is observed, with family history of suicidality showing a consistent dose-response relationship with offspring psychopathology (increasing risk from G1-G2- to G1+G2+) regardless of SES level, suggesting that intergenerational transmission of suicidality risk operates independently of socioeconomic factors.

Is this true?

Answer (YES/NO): NO